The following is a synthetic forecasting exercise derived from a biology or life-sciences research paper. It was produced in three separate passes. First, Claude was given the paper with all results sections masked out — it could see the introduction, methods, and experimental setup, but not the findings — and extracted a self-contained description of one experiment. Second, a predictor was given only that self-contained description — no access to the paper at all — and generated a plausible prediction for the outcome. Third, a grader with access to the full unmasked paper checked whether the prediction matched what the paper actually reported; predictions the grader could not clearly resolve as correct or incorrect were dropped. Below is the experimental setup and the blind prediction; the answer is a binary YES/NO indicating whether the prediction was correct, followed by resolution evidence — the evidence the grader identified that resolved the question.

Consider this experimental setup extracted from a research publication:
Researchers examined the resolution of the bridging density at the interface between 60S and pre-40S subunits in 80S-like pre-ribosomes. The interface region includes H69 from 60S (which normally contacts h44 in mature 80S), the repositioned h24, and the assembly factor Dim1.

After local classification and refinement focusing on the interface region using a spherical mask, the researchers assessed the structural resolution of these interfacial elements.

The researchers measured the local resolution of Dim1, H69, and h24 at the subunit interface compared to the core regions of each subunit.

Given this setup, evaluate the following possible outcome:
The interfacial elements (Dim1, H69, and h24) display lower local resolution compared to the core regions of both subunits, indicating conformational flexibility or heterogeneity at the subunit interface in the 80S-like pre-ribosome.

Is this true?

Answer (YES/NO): YES